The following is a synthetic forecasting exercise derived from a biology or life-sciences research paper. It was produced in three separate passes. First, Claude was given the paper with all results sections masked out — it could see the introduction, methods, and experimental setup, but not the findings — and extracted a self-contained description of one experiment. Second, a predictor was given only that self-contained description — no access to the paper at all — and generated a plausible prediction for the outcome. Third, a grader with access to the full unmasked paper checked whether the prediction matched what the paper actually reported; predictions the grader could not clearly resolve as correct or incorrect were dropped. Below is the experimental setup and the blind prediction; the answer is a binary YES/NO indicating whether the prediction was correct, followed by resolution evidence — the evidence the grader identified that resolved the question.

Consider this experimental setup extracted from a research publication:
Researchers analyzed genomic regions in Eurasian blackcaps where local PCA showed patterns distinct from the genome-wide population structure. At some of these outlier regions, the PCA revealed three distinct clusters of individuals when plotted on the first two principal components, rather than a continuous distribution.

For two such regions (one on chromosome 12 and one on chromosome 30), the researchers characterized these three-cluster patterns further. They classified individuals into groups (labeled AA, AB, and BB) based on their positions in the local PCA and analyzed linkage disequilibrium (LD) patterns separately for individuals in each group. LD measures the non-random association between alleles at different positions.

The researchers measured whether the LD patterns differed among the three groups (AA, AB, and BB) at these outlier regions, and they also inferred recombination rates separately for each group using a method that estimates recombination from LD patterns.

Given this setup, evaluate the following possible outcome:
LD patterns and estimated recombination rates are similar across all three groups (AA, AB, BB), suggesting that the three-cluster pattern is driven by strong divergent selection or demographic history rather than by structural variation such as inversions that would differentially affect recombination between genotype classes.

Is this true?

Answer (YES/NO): NO